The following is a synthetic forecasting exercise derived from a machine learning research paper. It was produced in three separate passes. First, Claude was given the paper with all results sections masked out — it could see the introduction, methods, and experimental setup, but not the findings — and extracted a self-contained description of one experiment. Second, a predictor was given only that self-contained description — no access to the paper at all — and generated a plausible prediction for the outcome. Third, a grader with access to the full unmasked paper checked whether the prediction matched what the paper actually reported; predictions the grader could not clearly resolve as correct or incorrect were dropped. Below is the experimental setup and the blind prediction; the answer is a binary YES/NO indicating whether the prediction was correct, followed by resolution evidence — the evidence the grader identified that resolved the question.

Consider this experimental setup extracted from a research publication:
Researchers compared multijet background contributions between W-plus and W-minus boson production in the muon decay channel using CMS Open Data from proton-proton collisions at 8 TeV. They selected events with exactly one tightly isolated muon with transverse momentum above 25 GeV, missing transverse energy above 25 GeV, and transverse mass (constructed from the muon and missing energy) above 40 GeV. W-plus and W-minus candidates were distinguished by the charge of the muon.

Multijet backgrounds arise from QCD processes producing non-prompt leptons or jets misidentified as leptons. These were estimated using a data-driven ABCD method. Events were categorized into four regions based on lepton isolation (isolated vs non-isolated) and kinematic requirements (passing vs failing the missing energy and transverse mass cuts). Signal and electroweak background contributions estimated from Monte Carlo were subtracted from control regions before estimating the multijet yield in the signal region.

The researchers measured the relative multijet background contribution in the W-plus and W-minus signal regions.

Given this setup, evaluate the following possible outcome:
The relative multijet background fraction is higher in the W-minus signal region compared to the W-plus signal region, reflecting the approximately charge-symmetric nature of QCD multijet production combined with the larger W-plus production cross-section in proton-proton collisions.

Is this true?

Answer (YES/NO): YES